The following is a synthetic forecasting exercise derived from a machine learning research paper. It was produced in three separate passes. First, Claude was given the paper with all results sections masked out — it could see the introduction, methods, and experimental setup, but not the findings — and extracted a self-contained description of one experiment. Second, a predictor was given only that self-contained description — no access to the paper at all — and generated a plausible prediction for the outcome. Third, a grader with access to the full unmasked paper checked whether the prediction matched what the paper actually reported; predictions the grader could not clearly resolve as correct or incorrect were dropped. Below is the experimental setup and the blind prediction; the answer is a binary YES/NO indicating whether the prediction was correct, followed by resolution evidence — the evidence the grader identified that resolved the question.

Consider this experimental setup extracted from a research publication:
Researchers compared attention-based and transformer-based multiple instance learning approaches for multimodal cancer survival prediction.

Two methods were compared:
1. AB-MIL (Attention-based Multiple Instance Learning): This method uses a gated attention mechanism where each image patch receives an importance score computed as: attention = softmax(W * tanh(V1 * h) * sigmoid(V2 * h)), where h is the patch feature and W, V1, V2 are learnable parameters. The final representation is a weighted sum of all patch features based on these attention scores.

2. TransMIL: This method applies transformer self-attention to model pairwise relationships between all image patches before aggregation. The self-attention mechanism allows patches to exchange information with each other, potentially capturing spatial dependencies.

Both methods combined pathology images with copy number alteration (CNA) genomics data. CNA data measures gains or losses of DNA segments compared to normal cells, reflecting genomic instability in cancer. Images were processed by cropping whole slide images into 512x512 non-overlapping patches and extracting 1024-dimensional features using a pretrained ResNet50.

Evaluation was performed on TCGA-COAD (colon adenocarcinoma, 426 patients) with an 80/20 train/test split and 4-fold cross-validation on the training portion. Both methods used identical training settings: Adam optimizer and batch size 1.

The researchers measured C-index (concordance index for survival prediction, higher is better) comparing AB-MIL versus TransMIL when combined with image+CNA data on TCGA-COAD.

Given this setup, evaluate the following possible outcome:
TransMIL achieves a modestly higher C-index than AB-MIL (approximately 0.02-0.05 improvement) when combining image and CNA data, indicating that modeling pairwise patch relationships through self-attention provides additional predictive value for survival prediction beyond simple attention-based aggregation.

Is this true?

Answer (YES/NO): YES